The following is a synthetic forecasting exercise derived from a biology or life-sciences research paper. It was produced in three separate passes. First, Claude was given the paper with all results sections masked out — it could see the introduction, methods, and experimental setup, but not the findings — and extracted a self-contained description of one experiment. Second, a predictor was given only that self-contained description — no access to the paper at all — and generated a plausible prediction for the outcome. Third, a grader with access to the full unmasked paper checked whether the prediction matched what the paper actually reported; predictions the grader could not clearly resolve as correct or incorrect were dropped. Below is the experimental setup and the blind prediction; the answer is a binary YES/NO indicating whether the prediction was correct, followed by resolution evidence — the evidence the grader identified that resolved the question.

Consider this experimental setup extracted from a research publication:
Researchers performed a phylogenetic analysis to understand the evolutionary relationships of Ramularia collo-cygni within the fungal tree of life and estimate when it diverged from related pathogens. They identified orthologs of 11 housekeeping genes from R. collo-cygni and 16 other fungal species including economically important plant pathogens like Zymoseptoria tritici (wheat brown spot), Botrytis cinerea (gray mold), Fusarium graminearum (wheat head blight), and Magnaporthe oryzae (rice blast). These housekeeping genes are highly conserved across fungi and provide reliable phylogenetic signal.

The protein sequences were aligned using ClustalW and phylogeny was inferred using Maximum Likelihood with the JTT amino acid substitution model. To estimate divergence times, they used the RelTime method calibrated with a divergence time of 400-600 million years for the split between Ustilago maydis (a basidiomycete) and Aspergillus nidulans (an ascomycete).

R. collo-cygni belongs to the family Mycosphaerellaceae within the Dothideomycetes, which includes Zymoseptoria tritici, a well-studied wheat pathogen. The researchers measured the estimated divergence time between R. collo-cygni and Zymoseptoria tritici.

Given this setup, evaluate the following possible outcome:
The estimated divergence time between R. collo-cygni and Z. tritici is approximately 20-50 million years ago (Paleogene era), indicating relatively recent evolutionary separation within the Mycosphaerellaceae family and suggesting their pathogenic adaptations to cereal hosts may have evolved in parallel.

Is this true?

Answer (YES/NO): NO